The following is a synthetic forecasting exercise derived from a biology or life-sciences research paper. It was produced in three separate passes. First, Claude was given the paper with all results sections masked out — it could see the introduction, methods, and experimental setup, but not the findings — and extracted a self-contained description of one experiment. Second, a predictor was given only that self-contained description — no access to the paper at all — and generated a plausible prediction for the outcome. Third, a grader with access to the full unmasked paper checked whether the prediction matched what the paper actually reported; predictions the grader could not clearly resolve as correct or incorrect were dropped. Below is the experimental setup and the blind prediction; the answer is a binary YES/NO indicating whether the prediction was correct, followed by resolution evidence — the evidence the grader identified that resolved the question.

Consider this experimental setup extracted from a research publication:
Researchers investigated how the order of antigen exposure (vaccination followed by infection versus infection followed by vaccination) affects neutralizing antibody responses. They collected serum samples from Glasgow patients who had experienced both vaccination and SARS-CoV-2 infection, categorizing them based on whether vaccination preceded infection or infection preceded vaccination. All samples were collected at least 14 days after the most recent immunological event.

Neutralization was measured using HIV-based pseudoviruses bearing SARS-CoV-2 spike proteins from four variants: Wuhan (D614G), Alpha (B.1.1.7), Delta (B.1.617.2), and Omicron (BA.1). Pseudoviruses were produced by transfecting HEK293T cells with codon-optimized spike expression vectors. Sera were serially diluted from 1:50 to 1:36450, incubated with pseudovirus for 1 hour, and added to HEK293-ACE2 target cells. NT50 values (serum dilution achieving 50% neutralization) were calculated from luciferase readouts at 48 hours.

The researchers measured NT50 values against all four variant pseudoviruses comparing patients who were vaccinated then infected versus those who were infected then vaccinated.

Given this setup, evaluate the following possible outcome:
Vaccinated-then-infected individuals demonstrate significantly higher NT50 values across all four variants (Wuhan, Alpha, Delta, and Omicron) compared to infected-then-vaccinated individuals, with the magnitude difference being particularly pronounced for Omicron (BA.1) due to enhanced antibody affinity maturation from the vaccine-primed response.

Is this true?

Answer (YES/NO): NO